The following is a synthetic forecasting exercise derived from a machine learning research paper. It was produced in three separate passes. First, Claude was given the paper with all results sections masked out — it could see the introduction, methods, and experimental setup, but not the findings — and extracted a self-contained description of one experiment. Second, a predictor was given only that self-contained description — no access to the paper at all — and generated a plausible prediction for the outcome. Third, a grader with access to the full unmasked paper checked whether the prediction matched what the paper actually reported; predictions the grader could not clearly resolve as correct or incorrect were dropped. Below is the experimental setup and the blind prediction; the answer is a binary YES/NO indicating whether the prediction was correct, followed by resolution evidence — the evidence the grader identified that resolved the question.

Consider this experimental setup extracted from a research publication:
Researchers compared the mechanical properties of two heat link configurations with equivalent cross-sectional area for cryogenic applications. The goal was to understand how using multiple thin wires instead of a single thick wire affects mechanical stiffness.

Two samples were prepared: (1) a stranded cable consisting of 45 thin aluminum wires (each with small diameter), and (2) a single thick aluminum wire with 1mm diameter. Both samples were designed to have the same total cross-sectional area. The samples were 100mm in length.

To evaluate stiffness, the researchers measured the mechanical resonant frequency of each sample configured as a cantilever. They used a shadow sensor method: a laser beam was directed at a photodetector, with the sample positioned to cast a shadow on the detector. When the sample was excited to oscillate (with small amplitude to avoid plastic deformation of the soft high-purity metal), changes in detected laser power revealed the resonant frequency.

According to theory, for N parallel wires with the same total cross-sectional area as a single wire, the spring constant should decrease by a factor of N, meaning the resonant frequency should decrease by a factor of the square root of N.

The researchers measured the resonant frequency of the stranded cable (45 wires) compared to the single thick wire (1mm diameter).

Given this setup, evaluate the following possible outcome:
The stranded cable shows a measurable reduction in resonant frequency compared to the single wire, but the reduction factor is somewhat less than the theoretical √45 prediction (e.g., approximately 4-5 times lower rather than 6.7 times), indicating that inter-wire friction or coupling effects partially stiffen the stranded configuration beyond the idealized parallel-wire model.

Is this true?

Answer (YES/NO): NO